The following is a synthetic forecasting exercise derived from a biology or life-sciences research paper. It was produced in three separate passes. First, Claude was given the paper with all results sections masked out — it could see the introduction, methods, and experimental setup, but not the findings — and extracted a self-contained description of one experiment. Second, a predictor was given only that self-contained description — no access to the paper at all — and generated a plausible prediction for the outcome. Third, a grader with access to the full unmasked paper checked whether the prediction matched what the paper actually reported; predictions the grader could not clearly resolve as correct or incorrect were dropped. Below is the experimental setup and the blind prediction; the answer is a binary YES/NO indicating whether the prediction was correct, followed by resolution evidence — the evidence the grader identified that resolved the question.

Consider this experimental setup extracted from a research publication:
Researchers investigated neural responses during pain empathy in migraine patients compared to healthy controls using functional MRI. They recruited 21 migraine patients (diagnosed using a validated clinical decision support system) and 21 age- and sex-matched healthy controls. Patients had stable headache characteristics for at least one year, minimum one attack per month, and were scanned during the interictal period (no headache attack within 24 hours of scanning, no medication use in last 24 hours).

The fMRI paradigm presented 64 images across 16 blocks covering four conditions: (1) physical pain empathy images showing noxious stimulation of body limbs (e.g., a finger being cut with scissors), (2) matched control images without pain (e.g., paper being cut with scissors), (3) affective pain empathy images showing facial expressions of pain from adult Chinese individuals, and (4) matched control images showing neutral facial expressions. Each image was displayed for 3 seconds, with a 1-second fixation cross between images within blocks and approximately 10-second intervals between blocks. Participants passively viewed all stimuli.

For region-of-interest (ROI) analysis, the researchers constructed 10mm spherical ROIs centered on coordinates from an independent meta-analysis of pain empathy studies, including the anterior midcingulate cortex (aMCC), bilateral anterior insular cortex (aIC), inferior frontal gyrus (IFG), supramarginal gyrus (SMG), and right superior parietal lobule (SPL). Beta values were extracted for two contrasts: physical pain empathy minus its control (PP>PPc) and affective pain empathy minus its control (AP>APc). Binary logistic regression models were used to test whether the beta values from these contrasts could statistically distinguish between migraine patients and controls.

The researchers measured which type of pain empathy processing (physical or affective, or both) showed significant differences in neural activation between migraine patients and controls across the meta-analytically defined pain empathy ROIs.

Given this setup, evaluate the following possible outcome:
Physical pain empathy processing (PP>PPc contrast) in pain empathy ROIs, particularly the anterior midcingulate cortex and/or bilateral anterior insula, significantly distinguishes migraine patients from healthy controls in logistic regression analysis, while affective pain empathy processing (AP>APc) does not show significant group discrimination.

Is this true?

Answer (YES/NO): NO